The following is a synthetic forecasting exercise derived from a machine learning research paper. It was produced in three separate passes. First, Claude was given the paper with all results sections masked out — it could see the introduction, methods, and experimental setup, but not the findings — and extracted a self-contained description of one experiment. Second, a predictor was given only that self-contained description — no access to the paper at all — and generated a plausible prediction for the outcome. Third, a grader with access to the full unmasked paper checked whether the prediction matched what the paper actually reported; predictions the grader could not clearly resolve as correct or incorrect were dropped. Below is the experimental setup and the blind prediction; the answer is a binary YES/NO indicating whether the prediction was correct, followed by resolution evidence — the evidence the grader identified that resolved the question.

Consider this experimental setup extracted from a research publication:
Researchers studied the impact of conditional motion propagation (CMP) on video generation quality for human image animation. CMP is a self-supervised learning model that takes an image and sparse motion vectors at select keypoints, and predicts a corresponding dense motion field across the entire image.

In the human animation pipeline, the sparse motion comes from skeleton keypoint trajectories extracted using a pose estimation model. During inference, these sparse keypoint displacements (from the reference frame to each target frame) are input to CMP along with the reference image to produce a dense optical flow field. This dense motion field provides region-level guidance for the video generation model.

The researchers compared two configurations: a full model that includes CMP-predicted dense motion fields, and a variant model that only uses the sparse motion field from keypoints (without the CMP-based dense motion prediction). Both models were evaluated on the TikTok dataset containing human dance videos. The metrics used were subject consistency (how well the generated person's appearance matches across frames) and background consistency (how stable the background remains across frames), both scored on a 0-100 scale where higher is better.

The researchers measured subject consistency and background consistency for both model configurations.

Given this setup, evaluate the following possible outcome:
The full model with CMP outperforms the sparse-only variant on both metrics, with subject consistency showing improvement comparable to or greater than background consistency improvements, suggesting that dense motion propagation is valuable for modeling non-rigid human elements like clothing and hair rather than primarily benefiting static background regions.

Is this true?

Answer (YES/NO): NO